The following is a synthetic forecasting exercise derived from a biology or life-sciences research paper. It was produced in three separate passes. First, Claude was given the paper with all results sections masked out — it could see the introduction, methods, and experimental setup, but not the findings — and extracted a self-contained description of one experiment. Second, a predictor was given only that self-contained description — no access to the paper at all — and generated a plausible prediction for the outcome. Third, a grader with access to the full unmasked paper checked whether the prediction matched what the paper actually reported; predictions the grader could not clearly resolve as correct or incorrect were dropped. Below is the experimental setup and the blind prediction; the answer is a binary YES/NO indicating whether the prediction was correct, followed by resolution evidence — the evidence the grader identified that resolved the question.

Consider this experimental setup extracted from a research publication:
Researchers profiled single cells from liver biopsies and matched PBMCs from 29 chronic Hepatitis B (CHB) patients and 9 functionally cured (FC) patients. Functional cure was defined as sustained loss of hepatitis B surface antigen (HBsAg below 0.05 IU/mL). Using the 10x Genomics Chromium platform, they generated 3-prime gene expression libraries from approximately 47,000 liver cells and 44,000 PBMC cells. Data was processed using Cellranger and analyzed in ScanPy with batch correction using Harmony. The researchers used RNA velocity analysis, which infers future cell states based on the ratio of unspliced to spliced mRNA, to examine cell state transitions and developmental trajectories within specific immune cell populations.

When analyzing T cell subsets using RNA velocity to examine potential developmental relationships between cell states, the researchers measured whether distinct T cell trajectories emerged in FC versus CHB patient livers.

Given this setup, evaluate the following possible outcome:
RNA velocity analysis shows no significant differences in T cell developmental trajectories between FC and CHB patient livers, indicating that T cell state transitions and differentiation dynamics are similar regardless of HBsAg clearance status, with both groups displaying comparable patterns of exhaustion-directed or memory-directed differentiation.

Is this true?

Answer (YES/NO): NO